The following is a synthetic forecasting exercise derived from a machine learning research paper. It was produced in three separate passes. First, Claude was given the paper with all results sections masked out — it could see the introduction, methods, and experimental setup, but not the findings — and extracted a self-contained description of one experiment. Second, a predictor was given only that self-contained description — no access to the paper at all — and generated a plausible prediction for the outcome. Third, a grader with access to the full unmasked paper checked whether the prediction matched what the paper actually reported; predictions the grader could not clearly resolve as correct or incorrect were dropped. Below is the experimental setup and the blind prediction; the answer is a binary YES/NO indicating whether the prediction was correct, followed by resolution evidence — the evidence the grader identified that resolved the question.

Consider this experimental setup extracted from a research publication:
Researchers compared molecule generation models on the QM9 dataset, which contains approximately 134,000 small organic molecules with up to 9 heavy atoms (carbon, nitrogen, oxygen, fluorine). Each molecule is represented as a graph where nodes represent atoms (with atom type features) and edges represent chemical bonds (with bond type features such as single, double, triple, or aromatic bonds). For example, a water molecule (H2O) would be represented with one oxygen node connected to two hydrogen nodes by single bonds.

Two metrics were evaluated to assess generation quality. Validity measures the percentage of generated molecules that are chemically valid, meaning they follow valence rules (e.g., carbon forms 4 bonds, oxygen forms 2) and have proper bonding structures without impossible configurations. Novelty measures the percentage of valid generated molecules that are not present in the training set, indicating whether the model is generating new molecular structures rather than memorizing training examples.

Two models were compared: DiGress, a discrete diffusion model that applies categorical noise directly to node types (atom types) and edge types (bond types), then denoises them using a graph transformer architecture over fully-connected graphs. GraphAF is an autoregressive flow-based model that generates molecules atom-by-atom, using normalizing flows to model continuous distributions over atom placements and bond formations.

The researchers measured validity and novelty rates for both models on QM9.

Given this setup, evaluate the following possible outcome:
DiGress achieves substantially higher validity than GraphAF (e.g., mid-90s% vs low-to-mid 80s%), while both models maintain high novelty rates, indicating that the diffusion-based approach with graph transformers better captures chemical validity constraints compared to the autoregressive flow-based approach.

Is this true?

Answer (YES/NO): NO